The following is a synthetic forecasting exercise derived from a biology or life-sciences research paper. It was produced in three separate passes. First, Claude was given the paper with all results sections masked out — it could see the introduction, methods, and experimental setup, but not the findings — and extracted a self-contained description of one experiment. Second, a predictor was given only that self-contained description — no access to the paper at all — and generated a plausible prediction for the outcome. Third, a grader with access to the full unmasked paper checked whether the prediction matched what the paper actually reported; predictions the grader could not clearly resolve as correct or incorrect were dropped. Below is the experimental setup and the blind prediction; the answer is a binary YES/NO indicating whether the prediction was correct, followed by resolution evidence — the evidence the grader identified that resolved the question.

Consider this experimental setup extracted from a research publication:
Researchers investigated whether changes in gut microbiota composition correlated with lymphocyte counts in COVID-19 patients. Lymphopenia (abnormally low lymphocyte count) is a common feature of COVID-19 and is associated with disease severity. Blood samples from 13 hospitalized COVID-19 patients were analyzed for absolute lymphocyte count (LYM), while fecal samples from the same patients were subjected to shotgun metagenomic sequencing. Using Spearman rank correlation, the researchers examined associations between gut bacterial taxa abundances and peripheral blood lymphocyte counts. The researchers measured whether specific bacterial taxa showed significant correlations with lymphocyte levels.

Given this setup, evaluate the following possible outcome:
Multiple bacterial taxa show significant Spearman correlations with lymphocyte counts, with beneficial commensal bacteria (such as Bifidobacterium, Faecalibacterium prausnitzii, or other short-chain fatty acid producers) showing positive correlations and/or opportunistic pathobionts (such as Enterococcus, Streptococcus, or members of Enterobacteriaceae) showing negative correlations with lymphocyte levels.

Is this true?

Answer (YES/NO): NO